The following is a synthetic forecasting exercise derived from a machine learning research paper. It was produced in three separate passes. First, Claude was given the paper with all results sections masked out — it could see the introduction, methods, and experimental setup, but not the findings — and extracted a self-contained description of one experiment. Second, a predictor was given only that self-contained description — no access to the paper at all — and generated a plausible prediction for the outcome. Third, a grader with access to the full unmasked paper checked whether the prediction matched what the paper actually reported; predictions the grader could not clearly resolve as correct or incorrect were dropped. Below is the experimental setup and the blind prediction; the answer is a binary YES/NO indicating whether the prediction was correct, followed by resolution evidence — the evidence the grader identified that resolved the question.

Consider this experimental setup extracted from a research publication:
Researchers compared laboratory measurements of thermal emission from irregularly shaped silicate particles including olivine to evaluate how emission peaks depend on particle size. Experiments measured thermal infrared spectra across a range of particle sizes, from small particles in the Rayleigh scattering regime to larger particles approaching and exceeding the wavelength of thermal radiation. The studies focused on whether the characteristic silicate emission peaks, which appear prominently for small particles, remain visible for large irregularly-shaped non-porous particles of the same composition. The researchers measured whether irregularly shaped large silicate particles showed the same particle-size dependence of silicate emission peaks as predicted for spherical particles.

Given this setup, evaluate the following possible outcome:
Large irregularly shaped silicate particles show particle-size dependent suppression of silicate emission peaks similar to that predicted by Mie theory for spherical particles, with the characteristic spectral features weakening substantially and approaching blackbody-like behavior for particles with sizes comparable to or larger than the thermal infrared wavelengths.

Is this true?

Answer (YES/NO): YES